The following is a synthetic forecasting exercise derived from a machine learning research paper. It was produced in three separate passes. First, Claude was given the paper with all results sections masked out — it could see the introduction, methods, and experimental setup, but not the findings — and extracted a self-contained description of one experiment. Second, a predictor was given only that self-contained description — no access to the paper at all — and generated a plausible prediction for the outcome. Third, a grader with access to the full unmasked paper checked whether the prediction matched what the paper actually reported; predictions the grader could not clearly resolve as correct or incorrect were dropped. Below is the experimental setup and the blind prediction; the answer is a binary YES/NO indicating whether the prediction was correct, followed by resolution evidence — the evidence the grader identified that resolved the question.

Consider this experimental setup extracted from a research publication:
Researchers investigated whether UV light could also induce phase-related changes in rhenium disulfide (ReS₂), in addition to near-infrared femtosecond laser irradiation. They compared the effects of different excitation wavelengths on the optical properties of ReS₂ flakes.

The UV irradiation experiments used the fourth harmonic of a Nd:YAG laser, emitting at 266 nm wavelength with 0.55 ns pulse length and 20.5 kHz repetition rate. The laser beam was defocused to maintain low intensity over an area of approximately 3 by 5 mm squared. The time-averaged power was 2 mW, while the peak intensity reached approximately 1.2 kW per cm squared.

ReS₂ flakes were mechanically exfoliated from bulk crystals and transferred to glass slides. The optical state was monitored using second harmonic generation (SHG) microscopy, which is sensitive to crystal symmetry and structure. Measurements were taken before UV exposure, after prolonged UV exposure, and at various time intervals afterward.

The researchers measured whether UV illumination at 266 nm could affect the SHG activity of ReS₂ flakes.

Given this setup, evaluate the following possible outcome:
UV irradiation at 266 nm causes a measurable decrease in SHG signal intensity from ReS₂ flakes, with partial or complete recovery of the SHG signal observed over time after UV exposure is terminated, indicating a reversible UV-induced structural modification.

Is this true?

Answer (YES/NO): NO